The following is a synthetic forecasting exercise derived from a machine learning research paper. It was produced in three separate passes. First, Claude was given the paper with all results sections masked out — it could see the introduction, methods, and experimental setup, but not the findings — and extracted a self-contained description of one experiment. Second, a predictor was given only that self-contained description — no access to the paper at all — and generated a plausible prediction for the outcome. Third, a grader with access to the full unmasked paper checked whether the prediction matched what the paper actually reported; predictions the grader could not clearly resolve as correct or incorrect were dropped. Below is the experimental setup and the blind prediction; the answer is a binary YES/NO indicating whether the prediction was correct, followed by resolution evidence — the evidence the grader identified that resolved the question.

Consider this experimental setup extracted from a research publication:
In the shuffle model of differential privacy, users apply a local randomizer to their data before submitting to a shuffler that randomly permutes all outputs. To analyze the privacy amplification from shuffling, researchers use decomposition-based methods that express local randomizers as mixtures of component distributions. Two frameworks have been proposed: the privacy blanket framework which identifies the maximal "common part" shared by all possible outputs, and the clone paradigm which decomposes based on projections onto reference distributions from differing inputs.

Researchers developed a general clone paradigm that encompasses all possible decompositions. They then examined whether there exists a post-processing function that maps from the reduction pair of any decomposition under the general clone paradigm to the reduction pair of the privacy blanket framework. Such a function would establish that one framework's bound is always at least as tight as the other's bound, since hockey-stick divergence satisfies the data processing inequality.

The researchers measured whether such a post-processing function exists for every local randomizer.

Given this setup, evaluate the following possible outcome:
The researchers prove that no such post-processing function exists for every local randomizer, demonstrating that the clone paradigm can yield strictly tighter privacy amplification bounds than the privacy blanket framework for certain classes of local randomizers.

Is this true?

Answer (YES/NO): NO